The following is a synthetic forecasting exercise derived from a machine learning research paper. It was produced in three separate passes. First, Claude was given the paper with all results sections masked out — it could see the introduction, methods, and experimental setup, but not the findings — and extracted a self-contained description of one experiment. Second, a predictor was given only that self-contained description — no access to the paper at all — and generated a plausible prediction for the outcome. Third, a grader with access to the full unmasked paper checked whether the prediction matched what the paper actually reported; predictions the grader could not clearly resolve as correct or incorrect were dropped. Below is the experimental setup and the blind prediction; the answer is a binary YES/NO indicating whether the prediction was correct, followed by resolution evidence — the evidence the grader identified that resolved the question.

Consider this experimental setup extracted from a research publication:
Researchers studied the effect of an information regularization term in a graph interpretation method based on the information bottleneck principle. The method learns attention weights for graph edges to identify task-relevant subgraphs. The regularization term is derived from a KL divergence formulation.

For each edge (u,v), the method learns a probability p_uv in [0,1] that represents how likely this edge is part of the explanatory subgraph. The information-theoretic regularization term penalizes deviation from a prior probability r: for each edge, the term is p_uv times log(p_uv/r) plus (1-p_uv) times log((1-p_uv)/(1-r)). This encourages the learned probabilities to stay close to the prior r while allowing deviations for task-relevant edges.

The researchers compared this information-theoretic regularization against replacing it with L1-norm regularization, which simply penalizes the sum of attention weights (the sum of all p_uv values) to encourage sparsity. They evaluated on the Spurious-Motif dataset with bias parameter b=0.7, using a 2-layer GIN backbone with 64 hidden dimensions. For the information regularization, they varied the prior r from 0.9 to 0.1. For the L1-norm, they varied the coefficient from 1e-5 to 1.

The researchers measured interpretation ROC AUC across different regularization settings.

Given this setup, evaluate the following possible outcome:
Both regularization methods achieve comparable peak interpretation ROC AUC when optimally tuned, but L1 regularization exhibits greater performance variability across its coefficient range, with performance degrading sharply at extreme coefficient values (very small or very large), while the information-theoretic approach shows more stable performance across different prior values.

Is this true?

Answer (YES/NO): NO